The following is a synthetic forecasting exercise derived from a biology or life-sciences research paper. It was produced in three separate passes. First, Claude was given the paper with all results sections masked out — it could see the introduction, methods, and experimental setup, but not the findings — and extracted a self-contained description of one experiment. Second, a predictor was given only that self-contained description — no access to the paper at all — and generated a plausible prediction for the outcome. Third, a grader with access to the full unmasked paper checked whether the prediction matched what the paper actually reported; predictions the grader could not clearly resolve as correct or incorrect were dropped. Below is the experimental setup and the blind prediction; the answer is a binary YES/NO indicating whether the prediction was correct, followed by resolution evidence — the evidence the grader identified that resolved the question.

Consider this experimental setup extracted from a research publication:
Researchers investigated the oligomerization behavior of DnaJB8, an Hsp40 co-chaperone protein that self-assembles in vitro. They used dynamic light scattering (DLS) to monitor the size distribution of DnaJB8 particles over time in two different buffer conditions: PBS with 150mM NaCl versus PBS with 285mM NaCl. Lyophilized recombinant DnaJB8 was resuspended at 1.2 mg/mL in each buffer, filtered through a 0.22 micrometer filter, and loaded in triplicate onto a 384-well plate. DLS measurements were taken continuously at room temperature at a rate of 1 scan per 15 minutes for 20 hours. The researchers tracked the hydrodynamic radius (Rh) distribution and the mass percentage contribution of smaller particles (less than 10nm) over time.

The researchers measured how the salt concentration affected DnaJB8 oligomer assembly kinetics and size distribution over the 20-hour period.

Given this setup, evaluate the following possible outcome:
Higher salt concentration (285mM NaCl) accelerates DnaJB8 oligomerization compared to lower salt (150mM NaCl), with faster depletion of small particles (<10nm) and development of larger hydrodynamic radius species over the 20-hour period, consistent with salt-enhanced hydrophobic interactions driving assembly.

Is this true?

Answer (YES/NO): NO